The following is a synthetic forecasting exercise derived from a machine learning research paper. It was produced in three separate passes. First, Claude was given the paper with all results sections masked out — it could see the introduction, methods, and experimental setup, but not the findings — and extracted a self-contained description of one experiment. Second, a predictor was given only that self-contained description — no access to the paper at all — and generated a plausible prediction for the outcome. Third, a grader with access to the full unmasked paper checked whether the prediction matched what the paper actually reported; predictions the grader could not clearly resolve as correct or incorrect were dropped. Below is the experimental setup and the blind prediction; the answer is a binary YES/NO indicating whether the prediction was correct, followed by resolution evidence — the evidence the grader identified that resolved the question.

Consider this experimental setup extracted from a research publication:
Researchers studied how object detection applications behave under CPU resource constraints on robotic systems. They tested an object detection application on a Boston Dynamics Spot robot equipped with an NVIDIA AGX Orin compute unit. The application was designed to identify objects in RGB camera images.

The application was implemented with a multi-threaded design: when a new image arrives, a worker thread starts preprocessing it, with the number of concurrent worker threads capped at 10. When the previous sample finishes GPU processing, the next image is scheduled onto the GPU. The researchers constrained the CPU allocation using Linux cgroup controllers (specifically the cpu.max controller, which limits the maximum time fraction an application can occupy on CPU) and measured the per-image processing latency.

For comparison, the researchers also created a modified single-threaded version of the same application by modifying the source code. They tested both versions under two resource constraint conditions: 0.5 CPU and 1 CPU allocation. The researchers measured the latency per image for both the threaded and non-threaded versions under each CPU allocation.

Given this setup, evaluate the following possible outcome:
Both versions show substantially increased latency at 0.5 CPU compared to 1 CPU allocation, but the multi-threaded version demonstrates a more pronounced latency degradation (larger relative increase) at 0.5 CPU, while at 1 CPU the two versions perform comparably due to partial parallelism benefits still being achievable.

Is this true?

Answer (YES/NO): NO